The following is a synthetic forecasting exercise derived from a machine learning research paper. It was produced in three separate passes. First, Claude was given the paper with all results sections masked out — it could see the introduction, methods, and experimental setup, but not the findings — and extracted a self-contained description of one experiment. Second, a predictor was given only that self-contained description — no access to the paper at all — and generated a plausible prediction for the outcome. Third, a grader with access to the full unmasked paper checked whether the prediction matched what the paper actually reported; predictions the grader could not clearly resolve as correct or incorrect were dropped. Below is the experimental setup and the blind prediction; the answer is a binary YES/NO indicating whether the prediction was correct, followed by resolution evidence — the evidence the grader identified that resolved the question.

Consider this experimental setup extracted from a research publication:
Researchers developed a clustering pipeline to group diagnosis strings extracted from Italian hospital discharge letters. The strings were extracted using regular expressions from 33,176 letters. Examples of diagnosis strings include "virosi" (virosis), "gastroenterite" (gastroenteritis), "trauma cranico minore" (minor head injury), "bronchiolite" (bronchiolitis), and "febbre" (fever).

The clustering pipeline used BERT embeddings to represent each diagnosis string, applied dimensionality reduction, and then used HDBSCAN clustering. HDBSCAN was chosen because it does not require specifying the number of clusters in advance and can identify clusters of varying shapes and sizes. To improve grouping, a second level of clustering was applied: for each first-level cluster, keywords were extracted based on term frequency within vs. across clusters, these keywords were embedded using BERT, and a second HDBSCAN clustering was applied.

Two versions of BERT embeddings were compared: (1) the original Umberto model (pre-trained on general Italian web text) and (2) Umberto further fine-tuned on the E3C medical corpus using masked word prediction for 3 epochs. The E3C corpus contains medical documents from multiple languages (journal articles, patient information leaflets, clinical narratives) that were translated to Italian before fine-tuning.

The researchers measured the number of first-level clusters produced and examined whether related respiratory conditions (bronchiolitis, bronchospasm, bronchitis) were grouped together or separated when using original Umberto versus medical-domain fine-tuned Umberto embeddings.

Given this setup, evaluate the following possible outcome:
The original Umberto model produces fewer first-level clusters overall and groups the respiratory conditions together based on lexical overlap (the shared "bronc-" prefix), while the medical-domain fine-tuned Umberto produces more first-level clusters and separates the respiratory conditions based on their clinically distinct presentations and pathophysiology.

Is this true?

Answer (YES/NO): NO